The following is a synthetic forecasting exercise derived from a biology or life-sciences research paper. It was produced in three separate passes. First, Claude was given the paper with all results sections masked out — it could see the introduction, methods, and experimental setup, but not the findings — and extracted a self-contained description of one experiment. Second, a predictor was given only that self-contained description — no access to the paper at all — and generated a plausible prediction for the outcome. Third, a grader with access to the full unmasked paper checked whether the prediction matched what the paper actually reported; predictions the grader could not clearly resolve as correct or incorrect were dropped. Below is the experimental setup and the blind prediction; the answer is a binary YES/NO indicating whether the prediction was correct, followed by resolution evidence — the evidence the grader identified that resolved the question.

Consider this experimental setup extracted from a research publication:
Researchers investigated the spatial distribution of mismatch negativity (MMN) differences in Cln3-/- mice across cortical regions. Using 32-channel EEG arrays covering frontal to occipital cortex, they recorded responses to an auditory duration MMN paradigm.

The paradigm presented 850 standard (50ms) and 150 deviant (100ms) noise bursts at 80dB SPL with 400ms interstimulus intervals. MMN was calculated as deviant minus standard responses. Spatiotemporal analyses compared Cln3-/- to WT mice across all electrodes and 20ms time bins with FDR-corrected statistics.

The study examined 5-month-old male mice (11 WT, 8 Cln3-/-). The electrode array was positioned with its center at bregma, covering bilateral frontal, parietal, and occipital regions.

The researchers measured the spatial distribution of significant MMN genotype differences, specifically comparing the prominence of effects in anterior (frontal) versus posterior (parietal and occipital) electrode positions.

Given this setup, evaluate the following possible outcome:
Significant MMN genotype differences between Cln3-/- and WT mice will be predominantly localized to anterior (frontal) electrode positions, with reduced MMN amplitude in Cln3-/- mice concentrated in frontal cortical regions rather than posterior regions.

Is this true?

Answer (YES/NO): NO